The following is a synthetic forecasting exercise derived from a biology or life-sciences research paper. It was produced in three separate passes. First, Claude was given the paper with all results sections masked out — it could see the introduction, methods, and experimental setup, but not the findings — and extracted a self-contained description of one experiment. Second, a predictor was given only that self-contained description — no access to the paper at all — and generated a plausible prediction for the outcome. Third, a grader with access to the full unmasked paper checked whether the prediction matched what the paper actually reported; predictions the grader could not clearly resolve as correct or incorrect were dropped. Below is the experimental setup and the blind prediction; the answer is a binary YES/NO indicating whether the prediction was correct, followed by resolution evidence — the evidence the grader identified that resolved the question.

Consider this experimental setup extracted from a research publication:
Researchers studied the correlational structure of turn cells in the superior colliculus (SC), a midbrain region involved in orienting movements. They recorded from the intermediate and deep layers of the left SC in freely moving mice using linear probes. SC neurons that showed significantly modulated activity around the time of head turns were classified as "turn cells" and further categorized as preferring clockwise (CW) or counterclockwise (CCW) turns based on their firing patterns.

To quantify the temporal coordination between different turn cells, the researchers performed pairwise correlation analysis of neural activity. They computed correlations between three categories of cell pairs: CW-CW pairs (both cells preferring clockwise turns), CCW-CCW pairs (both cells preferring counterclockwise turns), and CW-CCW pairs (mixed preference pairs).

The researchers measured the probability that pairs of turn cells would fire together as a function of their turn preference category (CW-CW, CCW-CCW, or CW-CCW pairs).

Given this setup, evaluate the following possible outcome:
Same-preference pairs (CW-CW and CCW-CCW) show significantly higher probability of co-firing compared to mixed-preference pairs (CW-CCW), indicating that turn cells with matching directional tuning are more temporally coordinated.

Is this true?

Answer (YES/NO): NO